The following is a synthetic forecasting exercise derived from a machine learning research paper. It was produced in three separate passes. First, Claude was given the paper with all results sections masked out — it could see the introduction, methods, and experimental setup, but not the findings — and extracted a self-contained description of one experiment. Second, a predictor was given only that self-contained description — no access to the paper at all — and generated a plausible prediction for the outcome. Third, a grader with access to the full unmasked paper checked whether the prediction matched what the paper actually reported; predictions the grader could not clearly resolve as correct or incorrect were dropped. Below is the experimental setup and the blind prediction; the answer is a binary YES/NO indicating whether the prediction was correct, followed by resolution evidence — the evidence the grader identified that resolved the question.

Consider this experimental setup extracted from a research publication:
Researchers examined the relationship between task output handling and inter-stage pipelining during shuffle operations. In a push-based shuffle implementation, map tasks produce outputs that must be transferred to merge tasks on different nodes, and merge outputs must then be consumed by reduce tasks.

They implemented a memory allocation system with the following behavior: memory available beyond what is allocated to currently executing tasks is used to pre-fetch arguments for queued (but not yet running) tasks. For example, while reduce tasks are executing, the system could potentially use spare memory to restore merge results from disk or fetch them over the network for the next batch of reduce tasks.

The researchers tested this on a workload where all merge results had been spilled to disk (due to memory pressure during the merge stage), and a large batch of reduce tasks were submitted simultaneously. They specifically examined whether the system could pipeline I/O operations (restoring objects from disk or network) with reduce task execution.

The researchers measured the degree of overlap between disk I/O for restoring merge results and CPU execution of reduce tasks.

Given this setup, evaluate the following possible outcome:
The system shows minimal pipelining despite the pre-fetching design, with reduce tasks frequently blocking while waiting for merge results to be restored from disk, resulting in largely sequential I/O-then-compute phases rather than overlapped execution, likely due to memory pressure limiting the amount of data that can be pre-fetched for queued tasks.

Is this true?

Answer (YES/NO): NO